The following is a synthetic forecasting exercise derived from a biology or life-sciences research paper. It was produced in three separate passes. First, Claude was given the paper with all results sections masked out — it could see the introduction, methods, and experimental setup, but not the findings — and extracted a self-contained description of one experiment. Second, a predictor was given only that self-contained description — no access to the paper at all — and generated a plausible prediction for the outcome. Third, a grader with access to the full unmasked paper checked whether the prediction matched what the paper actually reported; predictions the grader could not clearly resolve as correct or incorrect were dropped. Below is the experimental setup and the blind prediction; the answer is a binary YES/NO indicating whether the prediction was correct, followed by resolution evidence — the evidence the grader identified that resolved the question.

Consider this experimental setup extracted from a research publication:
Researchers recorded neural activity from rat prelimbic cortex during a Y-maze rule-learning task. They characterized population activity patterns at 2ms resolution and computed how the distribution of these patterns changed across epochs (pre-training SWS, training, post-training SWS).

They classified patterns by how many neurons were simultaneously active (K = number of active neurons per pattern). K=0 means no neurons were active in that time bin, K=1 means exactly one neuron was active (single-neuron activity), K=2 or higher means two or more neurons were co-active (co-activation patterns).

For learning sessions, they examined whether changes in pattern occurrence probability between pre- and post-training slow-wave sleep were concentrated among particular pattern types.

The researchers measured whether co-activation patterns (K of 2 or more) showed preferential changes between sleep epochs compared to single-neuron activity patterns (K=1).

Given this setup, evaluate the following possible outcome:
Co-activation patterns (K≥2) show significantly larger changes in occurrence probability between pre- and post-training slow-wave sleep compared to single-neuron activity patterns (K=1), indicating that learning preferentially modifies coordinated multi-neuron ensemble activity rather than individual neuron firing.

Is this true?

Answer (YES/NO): YES